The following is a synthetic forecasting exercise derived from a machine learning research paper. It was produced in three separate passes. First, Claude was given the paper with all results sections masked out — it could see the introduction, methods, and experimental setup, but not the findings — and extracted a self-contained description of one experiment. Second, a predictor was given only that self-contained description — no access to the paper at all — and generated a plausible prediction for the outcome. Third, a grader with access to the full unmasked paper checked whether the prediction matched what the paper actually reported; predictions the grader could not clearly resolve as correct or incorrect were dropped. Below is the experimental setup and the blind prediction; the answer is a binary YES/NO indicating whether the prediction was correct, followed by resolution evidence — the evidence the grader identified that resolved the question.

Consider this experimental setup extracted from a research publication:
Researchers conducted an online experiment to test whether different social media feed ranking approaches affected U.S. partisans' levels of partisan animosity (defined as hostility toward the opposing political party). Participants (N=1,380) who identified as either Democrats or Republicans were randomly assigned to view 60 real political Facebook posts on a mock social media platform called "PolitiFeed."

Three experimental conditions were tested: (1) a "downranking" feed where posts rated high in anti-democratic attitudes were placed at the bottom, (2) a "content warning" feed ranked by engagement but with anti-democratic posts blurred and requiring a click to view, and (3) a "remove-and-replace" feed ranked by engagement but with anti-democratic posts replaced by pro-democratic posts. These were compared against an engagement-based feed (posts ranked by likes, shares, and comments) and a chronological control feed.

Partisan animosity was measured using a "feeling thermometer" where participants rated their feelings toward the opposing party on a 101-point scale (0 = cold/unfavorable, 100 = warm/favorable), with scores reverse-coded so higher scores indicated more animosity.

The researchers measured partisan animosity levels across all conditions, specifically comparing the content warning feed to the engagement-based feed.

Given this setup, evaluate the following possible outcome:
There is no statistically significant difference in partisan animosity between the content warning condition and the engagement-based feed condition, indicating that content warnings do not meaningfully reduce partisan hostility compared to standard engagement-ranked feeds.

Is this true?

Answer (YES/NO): YES